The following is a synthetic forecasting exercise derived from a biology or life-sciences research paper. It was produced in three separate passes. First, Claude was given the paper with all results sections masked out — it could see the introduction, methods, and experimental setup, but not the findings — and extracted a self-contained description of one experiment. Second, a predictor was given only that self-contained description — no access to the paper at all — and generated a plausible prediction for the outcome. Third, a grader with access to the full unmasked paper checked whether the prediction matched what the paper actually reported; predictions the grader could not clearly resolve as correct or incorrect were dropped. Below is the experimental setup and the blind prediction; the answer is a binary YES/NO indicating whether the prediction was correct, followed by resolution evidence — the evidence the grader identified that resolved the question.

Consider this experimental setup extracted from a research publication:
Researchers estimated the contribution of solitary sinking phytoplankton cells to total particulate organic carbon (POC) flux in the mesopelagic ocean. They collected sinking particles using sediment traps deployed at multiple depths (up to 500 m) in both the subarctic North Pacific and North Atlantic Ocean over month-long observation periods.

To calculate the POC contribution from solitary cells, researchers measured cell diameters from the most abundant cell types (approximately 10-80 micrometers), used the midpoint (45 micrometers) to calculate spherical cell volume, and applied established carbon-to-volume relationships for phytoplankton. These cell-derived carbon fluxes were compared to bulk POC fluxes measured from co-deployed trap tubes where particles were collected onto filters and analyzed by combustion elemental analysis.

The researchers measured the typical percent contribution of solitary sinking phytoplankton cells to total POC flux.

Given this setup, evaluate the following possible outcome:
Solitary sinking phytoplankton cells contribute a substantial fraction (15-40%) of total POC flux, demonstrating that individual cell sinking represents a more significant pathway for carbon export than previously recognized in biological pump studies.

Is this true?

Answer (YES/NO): NO